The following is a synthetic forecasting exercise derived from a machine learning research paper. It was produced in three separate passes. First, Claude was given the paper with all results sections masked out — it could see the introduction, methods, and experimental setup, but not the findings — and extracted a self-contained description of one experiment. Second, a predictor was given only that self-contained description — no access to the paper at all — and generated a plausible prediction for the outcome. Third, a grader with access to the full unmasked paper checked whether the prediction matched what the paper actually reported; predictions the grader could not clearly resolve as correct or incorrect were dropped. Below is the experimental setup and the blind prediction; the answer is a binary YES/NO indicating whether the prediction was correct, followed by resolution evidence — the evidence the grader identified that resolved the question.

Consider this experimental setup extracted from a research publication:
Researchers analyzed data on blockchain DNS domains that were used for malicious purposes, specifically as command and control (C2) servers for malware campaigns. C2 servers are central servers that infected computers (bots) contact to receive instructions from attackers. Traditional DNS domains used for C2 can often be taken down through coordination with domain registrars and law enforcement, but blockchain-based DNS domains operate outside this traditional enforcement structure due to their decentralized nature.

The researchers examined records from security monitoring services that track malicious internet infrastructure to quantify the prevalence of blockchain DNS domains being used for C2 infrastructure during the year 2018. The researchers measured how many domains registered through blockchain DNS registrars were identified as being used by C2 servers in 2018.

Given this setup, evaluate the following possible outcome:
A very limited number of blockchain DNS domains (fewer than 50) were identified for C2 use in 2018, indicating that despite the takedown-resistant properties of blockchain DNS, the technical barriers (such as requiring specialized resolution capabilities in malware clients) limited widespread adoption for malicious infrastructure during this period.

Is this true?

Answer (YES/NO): NO